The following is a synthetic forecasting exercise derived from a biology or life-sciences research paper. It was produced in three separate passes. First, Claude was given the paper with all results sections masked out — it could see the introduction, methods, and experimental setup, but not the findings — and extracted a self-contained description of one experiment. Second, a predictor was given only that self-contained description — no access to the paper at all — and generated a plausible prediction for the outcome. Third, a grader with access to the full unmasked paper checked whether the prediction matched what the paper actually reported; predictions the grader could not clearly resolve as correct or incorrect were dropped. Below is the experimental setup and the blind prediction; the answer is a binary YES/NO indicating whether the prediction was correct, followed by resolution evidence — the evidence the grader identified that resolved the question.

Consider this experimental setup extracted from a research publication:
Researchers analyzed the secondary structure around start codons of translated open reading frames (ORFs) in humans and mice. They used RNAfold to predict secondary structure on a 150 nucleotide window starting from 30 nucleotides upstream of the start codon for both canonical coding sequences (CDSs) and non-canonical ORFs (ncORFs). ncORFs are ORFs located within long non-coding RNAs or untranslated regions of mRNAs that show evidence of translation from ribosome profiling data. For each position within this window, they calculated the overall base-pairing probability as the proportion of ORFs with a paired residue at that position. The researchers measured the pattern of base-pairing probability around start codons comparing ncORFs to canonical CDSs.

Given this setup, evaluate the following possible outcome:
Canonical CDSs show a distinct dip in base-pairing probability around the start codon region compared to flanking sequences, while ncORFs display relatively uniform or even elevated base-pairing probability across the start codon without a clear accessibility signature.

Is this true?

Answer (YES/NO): NO